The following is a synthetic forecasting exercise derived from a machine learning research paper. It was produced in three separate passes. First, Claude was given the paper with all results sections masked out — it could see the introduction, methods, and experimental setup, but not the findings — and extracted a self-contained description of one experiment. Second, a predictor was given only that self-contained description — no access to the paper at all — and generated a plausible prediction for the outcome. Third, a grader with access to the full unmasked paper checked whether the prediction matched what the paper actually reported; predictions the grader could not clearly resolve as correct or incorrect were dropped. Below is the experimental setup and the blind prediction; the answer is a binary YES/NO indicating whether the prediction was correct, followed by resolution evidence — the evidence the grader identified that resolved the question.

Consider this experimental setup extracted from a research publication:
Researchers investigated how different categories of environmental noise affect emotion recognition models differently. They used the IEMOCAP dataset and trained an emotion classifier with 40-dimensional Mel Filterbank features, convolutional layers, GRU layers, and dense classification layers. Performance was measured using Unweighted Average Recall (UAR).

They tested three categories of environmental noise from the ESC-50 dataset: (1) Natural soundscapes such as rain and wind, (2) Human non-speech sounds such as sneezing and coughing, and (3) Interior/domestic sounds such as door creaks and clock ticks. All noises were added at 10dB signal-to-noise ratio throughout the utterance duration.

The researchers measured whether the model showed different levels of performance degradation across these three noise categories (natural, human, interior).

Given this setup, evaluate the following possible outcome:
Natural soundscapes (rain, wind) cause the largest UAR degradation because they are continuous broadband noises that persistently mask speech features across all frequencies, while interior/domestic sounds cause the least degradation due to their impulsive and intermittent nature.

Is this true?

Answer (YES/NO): NO